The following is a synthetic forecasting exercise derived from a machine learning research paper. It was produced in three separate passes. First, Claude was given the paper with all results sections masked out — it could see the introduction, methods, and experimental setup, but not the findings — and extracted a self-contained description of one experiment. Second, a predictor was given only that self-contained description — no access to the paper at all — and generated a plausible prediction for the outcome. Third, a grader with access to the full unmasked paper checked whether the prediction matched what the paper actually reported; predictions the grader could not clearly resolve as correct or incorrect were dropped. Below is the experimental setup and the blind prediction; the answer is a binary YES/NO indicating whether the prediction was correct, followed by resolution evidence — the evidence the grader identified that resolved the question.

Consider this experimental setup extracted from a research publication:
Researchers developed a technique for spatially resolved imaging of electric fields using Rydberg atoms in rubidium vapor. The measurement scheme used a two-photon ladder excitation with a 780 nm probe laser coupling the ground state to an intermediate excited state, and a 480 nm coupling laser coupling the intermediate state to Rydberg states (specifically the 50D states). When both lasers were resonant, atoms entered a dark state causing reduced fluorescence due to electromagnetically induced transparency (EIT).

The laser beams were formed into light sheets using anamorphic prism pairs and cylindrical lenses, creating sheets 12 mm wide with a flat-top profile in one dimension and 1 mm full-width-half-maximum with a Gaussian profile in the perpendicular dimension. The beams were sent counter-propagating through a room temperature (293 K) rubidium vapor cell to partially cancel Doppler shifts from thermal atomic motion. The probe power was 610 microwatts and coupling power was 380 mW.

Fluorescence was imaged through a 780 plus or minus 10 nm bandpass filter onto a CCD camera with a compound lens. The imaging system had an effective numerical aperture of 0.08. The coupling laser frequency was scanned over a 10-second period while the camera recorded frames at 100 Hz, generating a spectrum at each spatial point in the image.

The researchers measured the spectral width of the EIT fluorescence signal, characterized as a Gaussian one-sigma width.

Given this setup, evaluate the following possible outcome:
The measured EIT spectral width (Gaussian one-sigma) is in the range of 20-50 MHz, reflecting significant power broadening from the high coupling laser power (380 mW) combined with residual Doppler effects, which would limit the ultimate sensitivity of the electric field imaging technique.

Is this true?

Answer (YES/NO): NO